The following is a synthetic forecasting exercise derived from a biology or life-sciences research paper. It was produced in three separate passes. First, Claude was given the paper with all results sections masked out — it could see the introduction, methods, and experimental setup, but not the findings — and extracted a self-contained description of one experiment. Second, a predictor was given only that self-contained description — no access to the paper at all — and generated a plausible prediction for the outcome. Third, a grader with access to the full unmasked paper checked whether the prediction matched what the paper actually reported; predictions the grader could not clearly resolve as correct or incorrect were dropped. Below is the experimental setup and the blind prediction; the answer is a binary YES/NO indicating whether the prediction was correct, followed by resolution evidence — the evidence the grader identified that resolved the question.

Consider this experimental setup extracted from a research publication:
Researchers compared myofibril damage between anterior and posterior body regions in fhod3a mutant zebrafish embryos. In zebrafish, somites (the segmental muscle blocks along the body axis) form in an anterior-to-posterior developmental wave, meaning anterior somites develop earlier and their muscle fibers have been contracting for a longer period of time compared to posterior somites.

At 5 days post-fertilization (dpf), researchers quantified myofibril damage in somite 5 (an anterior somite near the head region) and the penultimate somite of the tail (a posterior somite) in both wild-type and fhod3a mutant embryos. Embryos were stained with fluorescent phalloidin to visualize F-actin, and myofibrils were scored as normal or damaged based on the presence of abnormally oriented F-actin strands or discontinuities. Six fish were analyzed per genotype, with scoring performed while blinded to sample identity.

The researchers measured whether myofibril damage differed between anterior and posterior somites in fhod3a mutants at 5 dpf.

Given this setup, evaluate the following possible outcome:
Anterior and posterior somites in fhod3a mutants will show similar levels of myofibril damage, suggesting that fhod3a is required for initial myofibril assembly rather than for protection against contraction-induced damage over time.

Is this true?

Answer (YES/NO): NO